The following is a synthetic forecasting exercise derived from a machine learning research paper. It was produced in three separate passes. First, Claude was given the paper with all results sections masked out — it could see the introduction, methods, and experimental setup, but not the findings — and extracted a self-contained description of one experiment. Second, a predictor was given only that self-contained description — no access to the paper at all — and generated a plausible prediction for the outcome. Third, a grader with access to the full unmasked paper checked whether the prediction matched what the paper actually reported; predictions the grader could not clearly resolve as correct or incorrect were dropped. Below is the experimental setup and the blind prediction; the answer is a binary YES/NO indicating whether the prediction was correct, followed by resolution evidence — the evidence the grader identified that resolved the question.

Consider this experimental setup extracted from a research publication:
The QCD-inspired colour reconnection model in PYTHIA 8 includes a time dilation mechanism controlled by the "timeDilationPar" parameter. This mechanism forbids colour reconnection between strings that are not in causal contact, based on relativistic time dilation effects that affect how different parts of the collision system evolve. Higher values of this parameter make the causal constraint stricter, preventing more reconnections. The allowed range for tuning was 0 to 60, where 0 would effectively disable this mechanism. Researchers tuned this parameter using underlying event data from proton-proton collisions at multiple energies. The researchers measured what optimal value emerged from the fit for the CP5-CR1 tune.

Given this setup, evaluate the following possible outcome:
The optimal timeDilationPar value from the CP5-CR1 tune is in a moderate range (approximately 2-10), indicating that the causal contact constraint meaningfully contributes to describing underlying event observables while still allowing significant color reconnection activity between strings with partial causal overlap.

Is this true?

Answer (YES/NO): YES